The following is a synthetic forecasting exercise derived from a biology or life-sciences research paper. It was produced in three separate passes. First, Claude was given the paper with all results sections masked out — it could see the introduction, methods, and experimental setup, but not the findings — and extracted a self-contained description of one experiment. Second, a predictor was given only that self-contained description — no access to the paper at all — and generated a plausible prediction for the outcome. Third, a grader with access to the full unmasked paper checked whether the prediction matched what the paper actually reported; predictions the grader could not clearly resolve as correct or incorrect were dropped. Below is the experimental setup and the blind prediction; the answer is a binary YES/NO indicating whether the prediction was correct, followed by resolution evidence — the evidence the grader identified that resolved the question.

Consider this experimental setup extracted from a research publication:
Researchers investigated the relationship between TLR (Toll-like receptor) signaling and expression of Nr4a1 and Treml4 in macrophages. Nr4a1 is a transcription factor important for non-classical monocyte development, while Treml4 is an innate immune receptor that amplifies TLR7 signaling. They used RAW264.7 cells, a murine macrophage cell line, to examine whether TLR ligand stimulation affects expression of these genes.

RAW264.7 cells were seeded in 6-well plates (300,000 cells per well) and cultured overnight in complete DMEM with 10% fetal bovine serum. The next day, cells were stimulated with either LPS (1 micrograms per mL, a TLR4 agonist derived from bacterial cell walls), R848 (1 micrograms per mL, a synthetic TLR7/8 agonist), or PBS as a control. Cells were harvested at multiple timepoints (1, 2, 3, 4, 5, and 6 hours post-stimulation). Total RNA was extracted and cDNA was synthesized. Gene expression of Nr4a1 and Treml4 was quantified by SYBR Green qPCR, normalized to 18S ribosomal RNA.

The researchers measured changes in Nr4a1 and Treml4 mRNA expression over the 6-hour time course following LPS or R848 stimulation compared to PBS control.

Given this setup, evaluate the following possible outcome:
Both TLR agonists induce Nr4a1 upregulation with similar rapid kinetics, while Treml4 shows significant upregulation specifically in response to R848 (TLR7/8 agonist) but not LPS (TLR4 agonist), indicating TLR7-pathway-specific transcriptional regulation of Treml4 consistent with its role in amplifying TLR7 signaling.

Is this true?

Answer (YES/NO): NO